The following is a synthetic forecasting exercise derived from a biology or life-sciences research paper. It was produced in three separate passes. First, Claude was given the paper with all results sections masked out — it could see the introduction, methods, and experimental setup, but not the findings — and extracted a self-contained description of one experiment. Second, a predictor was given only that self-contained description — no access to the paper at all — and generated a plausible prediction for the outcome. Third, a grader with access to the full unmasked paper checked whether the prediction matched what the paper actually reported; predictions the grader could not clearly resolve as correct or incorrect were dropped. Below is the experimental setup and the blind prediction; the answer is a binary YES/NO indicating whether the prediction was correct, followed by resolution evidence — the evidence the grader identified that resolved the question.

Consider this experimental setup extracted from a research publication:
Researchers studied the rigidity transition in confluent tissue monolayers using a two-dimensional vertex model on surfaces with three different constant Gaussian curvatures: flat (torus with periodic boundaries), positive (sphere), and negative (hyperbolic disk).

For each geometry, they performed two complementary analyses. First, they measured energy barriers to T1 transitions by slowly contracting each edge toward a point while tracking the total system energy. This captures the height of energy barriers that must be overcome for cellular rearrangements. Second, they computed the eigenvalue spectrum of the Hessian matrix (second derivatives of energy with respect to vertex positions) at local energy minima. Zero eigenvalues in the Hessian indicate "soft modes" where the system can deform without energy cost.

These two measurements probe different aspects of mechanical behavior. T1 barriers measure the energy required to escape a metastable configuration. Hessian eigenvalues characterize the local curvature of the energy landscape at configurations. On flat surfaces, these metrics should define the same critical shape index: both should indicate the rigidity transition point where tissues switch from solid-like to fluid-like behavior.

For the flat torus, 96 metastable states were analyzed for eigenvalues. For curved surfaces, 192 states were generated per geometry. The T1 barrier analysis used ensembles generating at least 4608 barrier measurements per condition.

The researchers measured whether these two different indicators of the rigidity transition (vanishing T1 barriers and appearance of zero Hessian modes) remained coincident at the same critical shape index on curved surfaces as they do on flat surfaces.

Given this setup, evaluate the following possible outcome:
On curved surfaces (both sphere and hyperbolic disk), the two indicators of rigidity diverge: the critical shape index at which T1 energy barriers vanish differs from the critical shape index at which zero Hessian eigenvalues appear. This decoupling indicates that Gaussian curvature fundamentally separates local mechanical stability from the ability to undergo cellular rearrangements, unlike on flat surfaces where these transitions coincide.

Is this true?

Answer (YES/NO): NO